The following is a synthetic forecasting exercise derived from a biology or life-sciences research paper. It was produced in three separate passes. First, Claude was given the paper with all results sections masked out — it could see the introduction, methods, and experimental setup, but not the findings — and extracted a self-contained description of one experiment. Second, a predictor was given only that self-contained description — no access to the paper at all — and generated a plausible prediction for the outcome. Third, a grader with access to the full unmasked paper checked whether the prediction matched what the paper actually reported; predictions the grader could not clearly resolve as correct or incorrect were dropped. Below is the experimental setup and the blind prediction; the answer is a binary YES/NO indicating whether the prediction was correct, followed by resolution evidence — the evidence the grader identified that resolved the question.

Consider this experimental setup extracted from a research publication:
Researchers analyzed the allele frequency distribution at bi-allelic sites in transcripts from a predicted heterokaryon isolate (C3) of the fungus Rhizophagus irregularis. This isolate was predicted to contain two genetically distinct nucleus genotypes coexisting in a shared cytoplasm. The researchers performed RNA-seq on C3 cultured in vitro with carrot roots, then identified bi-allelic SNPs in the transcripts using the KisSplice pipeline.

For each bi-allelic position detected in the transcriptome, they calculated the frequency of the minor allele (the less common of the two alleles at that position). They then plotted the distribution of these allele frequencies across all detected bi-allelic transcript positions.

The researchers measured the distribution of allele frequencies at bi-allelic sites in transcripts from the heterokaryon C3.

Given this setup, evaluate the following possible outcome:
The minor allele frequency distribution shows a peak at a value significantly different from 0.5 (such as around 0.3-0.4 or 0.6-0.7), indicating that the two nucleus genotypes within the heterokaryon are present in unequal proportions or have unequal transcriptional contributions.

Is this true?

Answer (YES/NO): NO